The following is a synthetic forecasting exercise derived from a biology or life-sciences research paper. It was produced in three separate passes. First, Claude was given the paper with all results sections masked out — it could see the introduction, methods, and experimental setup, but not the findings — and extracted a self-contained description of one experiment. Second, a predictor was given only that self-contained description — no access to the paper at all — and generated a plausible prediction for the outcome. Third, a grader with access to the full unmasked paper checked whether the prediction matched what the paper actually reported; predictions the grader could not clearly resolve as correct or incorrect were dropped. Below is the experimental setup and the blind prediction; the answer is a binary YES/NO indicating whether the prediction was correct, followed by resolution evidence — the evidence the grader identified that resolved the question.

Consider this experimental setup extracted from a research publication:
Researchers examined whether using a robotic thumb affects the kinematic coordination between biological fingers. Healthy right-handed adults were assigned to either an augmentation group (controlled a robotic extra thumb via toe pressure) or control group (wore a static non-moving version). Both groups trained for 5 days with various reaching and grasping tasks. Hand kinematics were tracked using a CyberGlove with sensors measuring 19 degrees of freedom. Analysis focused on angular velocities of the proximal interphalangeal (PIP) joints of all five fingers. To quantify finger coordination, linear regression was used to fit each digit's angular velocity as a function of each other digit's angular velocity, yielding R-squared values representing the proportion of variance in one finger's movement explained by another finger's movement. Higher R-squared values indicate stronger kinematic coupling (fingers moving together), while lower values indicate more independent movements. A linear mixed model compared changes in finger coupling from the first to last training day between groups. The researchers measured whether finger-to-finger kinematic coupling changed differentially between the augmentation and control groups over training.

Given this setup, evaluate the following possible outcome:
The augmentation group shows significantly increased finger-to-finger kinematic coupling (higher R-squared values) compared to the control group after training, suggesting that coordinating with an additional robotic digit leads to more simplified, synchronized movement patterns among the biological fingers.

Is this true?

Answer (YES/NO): NO